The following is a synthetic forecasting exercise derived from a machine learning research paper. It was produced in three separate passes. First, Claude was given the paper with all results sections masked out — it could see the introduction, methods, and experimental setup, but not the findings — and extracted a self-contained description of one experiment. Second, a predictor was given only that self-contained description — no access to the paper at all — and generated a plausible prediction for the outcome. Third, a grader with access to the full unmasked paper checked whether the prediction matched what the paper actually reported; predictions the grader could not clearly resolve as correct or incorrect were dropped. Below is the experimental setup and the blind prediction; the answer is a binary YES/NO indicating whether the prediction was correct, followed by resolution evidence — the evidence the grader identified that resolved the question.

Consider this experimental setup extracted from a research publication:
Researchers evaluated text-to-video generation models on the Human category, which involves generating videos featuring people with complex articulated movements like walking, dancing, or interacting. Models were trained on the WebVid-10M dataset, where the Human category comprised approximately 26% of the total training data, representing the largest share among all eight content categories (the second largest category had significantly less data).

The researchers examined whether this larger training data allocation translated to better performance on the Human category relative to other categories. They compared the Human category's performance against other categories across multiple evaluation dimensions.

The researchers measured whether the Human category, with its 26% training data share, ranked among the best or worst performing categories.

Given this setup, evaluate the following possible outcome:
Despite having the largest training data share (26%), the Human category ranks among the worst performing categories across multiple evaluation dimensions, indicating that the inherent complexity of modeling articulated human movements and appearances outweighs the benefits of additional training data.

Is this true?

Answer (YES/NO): YES